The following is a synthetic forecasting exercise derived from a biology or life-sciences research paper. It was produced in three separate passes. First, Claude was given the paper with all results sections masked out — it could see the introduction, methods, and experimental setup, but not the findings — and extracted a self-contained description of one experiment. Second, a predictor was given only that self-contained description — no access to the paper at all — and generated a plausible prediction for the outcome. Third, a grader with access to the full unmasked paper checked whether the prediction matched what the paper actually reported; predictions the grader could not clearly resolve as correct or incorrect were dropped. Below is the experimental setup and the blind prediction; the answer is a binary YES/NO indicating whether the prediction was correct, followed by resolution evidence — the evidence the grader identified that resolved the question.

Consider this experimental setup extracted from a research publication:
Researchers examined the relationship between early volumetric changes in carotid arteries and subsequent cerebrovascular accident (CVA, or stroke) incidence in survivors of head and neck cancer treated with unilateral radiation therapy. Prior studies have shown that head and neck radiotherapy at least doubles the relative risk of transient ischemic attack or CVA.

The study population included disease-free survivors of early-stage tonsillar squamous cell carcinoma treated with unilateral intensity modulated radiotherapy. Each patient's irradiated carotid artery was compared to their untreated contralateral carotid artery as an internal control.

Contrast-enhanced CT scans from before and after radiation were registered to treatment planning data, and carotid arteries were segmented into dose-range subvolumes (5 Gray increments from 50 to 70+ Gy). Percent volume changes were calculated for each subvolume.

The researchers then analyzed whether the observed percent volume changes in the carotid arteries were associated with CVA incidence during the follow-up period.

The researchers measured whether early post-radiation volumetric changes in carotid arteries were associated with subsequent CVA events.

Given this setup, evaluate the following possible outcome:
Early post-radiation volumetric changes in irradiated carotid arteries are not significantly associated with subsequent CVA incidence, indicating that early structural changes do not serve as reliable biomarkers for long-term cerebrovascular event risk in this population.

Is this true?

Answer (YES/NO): NO